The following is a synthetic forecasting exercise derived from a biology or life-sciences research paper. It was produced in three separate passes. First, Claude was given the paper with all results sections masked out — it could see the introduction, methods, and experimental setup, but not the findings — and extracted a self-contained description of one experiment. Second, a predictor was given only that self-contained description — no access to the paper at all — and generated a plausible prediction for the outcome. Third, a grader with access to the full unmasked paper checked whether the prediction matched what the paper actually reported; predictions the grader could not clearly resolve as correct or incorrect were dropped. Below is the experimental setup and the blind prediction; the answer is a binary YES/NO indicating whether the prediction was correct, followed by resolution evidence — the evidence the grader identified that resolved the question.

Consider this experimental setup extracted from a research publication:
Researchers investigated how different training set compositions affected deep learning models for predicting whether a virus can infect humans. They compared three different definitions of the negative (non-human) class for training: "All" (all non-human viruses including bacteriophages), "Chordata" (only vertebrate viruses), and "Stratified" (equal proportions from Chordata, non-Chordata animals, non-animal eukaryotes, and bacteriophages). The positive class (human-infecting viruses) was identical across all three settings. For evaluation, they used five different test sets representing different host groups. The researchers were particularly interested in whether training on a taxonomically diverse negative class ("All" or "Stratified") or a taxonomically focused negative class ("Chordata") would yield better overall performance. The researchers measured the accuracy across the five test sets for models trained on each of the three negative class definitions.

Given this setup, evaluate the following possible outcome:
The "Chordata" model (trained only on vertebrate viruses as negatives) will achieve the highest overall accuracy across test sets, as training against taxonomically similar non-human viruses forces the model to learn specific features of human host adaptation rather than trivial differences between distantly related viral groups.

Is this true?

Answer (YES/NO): NO